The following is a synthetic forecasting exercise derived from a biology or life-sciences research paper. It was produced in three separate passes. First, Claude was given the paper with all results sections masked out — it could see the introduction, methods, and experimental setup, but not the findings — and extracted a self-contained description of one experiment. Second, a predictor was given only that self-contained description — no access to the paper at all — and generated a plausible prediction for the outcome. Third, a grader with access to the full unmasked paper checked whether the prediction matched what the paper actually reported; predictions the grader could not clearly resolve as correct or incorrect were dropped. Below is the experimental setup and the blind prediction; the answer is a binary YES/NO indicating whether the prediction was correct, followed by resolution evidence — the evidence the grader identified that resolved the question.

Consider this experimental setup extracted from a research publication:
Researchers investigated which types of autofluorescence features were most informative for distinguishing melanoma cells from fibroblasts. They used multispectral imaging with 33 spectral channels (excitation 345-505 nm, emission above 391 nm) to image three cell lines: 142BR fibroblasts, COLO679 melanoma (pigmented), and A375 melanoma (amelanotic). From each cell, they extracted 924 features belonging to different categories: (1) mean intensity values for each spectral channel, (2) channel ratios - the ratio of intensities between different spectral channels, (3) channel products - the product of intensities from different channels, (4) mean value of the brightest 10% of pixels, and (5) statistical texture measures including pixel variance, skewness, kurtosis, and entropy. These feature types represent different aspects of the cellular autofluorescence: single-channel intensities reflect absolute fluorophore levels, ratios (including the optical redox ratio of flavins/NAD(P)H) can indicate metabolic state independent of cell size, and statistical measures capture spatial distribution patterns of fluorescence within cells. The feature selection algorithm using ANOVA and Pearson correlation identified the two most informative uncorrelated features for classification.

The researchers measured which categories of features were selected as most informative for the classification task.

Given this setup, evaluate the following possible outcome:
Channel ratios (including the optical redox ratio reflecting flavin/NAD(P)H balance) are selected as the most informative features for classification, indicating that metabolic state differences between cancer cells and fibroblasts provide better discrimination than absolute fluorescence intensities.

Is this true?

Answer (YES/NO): YES